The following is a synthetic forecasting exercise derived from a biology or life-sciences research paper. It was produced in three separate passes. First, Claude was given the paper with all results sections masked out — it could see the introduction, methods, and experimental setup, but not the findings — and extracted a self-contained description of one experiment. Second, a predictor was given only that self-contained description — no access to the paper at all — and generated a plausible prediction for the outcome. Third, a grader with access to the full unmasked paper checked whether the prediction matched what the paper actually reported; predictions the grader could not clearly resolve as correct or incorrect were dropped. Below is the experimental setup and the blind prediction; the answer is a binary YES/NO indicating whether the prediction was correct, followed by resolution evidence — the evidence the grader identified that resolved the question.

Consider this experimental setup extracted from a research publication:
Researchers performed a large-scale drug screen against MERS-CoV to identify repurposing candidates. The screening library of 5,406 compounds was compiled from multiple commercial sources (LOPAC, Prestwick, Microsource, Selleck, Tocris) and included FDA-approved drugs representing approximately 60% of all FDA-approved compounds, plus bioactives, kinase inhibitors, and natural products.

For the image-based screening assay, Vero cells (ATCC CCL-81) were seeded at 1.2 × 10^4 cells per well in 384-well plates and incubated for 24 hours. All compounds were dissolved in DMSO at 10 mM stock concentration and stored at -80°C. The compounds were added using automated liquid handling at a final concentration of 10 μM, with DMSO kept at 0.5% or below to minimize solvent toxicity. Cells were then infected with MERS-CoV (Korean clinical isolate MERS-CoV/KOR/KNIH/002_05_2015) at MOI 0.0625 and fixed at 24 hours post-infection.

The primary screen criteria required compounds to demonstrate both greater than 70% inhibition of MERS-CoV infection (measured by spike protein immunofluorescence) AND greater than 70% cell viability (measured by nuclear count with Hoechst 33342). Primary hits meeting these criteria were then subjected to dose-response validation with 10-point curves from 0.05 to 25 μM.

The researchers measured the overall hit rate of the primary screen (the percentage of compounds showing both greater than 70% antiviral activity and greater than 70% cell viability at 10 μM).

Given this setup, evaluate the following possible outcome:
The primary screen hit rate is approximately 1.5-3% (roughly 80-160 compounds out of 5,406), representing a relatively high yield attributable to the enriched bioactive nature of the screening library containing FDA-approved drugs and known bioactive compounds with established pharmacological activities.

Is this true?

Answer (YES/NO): NO